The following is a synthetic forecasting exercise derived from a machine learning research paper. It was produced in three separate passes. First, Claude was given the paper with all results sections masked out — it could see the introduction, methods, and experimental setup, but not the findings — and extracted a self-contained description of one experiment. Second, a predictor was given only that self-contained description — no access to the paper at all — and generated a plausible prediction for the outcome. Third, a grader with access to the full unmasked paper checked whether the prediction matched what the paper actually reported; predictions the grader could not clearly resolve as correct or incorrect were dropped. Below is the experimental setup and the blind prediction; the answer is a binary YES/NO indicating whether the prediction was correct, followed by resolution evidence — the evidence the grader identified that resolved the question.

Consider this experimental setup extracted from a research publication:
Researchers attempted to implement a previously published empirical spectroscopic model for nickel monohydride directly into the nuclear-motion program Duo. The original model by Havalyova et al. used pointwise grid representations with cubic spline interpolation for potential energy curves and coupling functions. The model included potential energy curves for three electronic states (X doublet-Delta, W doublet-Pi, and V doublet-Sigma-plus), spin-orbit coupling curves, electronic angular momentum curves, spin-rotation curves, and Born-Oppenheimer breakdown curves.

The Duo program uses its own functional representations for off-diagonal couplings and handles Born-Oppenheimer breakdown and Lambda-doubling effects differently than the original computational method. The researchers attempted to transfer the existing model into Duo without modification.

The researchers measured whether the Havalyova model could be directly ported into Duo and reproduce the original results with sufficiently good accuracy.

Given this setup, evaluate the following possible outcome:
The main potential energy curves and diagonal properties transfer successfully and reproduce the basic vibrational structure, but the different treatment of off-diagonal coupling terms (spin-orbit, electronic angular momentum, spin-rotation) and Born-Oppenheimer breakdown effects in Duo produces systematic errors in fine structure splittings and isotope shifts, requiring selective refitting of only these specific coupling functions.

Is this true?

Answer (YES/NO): NO